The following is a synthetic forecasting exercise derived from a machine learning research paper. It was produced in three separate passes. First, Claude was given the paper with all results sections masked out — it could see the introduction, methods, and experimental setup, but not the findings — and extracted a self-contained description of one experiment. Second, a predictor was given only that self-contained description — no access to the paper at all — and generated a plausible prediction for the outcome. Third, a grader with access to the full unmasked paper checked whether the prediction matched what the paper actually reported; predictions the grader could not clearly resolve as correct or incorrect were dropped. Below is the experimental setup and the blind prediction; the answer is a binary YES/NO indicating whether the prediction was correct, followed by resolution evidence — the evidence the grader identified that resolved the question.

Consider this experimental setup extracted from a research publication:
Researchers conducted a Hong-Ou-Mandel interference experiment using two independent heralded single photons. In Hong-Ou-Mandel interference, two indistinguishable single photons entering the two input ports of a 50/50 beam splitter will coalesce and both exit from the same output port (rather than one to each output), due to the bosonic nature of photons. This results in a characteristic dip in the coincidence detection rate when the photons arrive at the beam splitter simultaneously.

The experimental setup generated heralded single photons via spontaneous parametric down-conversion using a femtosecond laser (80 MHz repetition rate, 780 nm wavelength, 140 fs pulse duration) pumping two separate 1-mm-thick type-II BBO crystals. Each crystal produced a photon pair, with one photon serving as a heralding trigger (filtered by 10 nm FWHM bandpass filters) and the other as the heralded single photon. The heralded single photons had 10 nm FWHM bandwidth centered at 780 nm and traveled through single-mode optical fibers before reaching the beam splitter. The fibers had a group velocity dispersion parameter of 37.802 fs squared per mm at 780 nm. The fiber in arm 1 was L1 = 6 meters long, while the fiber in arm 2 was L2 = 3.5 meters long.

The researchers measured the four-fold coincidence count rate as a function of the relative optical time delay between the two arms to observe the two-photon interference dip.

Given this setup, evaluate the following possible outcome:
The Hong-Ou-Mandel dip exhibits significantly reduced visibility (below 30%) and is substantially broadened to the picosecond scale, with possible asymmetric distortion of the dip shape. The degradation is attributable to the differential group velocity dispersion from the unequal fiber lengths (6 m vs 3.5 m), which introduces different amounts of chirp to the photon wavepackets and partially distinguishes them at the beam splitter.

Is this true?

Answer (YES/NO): YES